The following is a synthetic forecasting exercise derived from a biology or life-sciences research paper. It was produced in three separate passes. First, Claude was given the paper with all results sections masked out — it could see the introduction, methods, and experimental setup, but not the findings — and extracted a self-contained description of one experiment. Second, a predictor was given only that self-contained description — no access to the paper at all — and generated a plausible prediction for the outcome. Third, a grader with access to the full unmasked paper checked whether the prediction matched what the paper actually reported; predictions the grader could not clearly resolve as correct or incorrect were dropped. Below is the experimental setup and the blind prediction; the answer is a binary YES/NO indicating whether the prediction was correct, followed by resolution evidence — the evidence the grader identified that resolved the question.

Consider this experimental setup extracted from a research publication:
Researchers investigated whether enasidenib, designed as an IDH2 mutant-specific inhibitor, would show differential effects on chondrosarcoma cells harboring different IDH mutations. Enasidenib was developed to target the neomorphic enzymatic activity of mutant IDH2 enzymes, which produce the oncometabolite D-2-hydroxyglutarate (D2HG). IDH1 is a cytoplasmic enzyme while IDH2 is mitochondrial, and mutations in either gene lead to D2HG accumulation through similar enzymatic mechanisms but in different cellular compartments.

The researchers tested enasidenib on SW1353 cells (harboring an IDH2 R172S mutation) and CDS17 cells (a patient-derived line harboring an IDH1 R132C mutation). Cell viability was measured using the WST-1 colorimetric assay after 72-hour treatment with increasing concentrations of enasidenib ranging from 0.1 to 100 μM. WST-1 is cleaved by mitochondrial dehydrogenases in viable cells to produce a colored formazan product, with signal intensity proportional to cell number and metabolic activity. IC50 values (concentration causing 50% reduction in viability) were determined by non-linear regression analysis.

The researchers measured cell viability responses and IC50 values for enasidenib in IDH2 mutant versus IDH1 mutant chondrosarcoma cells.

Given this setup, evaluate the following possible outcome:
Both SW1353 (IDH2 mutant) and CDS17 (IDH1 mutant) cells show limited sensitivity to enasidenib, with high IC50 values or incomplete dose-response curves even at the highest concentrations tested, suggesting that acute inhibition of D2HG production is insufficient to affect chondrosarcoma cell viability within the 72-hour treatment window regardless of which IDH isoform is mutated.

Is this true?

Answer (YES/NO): NO